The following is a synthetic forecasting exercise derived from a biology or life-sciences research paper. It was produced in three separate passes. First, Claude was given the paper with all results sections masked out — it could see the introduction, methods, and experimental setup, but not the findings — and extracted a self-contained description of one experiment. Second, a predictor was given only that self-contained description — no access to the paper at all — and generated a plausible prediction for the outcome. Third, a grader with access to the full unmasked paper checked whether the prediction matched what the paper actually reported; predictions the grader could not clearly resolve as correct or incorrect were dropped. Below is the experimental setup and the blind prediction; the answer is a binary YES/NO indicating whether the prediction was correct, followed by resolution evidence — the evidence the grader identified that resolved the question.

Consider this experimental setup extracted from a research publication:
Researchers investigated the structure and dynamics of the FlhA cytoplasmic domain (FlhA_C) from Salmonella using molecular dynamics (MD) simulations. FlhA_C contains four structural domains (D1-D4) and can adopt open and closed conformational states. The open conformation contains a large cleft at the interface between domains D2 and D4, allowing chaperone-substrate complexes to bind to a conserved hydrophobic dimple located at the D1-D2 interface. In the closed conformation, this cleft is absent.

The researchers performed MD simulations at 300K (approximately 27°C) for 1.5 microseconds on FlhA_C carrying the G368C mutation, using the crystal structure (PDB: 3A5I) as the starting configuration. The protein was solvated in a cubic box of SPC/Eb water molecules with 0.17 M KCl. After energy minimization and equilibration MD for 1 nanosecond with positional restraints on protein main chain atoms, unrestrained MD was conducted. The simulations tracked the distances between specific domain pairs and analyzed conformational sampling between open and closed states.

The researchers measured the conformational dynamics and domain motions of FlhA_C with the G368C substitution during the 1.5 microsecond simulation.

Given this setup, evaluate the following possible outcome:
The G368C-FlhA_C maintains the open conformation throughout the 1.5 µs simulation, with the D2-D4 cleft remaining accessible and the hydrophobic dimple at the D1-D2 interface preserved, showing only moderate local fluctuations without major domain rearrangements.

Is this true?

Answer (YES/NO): NO